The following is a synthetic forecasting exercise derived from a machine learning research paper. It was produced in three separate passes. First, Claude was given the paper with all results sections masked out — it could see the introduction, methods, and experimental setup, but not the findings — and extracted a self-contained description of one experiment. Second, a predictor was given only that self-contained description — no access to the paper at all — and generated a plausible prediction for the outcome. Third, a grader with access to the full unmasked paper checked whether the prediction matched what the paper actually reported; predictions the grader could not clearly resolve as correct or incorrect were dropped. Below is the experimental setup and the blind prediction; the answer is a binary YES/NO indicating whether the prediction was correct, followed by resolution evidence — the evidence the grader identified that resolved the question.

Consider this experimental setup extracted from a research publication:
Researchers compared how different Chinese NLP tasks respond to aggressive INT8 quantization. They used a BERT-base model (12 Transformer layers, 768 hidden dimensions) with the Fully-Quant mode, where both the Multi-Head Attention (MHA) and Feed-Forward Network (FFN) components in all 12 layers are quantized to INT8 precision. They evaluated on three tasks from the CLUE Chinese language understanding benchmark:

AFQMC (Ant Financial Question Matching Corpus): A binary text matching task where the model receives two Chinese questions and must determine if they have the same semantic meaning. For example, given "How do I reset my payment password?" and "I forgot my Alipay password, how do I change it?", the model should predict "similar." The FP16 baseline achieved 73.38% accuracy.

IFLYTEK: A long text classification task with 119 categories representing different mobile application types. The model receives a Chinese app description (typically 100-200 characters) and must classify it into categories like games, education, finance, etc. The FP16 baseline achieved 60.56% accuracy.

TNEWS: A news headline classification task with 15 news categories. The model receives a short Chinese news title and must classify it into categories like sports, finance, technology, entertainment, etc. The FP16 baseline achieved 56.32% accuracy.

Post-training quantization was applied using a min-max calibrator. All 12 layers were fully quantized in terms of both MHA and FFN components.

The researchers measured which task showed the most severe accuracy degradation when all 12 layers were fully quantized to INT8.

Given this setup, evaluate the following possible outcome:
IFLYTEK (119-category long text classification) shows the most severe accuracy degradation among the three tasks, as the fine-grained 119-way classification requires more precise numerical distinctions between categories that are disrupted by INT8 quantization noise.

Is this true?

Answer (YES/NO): YES